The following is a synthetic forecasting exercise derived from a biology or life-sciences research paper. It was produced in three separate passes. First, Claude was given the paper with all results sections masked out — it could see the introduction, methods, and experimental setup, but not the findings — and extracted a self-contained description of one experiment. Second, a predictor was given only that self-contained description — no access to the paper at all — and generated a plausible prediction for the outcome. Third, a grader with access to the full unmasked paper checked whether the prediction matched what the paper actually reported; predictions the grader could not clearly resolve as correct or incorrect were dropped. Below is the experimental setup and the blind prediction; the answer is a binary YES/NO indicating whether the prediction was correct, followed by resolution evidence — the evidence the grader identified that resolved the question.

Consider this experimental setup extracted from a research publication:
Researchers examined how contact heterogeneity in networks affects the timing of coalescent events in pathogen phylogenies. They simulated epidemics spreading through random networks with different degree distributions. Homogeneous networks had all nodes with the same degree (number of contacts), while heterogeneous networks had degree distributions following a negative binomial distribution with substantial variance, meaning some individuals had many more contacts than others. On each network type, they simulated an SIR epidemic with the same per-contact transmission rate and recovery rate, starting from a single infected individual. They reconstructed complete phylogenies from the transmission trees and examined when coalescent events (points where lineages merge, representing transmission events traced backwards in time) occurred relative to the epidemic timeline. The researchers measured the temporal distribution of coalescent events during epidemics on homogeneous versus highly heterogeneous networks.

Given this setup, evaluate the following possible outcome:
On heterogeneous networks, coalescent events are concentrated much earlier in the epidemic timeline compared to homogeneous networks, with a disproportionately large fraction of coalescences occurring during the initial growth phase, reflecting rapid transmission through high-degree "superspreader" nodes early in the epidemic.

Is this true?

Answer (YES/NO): YES